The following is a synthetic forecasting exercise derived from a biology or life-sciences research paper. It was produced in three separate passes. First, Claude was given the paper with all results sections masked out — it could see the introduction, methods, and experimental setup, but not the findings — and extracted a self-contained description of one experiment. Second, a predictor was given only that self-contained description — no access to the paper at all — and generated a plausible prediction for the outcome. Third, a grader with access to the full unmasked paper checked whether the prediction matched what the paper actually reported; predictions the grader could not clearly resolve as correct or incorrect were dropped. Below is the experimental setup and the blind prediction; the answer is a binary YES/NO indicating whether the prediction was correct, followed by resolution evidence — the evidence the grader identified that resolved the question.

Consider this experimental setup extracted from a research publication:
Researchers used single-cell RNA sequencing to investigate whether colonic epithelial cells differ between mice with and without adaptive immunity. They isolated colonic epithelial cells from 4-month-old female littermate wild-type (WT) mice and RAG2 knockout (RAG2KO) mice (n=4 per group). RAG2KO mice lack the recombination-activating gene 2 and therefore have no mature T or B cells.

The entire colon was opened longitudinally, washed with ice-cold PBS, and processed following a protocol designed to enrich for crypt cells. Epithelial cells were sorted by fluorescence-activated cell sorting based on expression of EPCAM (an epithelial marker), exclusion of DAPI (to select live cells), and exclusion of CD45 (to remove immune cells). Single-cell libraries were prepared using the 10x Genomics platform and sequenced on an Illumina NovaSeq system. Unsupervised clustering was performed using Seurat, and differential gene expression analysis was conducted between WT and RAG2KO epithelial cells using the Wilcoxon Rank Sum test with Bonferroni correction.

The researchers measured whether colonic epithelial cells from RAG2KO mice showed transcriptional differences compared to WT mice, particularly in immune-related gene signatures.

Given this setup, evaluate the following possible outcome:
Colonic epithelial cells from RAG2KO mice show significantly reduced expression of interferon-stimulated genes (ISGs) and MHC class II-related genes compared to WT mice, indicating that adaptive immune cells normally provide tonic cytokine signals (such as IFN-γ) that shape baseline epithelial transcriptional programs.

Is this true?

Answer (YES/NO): NO